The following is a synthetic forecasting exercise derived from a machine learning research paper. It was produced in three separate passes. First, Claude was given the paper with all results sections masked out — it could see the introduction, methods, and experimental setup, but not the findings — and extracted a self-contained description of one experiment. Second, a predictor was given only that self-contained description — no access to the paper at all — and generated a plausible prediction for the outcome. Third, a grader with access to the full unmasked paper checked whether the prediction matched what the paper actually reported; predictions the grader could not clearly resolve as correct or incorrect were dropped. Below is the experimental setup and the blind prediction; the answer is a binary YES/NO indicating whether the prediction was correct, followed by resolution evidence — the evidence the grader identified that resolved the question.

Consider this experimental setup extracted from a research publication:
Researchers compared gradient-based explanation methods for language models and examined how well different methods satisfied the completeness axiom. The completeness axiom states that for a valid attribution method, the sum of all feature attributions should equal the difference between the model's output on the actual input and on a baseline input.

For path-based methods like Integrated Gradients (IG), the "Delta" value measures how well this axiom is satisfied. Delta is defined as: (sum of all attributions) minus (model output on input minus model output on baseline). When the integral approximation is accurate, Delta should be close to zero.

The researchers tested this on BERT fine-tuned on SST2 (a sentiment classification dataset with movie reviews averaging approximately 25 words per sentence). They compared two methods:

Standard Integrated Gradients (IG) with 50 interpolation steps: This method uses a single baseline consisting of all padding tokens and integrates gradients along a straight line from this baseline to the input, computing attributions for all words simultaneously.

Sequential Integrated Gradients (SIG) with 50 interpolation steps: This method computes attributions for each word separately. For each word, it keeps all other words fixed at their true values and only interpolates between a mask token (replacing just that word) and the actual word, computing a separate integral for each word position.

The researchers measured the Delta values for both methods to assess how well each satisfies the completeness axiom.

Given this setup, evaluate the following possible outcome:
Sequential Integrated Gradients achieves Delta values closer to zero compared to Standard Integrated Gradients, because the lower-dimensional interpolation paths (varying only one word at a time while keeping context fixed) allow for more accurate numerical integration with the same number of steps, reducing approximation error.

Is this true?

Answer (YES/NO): NO